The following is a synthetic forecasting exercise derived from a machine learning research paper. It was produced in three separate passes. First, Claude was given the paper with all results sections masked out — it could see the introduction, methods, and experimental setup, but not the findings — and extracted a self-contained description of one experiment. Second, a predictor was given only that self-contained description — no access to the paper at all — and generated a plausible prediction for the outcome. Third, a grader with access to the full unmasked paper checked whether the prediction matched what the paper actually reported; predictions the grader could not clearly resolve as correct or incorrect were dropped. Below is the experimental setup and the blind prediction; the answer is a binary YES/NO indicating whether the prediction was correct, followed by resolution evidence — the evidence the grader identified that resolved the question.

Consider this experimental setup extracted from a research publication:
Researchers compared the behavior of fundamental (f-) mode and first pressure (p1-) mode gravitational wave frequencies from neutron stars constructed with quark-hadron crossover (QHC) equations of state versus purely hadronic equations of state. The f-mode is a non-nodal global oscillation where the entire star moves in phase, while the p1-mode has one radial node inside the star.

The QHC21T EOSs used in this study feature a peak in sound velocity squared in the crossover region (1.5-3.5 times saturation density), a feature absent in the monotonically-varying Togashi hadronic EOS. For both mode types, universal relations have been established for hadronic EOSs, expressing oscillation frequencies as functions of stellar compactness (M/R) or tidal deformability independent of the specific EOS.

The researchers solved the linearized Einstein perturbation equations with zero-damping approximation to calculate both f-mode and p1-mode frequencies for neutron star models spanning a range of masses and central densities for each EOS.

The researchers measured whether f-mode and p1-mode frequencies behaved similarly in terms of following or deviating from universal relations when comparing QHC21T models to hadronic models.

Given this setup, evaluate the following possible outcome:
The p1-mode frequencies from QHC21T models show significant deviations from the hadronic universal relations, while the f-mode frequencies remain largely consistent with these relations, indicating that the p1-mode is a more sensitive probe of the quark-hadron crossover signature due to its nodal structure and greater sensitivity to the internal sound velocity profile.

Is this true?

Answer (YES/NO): YES